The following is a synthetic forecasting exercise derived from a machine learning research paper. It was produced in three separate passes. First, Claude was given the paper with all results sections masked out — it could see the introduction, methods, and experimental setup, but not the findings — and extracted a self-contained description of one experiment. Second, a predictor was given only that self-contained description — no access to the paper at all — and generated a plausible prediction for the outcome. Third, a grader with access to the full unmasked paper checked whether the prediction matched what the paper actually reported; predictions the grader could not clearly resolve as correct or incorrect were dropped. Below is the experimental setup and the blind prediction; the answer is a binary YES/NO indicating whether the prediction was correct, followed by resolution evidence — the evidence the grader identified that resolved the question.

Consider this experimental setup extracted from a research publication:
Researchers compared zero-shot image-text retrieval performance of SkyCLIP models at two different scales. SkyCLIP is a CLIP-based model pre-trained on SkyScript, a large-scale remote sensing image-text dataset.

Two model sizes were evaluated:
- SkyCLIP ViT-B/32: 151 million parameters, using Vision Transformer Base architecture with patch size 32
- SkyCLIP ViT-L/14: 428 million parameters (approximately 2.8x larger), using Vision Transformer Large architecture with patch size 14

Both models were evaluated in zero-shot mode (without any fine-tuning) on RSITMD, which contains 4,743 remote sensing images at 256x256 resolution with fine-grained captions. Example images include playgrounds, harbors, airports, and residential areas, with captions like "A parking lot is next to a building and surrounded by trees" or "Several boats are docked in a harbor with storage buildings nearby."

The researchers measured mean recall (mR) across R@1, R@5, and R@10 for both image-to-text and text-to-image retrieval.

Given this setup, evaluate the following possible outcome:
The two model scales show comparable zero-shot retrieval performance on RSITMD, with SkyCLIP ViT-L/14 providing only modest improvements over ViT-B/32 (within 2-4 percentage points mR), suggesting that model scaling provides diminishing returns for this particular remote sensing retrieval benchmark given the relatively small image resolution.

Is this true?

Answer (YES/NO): NO